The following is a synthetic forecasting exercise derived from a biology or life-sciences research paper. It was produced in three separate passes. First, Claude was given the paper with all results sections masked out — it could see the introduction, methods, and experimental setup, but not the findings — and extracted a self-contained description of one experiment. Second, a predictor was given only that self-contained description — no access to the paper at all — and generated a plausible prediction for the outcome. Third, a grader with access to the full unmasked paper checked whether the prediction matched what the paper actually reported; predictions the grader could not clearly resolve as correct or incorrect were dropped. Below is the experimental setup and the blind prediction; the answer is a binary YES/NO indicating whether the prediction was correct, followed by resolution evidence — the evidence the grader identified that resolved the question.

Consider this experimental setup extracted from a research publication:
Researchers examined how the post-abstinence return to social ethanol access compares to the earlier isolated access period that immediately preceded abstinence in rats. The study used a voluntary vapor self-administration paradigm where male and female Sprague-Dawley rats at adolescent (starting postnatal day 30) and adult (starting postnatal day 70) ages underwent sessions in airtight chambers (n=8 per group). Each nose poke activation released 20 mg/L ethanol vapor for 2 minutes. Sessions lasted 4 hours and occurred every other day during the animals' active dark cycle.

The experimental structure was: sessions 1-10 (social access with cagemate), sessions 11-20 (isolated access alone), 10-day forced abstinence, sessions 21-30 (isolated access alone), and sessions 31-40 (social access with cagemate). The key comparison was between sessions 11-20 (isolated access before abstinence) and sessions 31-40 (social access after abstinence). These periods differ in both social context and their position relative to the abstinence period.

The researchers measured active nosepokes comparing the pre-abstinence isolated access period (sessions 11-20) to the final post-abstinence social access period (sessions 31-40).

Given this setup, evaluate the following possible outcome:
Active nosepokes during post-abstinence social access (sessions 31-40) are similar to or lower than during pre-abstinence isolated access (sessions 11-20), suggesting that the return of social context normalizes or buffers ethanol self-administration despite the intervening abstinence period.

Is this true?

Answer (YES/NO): NO